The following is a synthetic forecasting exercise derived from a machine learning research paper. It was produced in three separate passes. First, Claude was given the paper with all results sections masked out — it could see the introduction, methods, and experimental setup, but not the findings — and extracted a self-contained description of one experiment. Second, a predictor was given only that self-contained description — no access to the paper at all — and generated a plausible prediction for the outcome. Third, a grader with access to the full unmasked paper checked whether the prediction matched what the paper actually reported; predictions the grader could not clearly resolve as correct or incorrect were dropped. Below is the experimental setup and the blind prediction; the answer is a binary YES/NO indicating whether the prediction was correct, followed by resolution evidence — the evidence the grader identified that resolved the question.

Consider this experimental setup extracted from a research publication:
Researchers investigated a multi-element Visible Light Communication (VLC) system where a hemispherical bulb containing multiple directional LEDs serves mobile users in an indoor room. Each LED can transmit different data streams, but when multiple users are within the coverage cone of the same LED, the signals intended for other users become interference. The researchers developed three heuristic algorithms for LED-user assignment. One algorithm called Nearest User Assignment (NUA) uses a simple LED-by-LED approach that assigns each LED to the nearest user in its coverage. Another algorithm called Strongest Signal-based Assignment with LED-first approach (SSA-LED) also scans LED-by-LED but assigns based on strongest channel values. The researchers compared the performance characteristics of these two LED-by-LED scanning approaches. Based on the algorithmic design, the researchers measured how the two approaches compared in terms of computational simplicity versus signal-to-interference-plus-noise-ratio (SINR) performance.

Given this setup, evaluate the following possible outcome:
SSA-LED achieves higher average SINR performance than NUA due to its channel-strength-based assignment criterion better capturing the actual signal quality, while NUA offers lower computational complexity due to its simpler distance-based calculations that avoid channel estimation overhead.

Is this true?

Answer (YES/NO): NO